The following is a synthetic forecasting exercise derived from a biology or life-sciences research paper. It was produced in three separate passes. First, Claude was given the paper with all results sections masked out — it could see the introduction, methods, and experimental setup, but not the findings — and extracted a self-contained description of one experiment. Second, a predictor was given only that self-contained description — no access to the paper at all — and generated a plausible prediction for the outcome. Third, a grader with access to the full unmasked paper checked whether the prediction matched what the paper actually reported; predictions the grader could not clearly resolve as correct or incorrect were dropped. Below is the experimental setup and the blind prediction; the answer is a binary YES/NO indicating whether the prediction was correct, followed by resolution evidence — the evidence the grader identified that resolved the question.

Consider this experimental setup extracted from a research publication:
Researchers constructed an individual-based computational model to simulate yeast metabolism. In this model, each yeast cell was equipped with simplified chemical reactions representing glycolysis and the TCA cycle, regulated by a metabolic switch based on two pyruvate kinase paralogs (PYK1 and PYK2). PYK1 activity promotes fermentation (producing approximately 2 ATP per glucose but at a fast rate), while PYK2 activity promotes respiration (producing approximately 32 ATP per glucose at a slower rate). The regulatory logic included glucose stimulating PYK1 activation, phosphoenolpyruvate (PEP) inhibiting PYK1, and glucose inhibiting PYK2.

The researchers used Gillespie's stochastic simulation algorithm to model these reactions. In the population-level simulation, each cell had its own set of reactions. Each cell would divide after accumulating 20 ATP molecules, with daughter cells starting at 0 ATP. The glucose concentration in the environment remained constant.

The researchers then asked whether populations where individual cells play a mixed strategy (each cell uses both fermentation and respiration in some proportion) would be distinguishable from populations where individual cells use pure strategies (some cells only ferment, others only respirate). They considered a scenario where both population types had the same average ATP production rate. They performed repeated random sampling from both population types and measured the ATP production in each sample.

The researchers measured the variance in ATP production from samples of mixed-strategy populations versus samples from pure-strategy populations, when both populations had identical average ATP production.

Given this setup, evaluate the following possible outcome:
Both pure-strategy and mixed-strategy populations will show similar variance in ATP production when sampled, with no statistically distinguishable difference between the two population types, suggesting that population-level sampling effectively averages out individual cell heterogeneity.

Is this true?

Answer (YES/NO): NO